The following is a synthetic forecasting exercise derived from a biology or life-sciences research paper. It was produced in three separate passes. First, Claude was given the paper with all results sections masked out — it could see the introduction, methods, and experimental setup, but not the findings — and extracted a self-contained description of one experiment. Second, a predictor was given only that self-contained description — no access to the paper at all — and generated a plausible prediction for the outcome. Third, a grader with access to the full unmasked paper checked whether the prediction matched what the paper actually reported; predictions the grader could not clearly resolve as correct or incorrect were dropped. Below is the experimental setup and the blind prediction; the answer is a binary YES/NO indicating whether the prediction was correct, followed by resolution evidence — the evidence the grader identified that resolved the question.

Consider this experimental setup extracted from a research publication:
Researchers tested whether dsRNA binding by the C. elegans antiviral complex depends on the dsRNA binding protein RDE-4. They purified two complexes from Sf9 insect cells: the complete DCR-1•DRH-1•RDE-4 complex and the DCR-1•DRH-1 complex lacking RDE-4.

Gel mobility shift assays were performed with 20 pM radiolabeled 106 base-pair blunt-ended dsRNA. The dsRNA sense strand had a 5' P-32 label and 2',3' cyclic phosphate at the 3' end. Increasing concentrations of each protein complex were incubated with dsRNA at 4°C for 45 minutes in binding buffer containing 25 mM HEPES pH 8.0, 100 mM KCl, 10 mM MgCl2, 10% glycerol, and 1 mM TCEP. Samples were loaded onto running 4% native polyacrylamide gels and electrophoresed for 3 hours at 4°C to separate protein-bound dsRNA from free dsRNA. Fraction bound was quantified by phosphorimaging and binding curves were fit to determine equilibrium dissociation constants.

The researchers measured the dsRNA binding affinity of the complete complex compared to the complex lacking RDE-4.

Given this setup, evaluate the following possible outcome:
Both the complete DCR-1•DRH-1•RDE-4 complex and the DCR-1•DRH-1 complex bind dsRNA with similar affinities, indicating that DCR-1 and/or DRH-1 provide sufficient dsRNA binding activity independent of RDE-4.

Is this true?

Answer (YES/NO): NO